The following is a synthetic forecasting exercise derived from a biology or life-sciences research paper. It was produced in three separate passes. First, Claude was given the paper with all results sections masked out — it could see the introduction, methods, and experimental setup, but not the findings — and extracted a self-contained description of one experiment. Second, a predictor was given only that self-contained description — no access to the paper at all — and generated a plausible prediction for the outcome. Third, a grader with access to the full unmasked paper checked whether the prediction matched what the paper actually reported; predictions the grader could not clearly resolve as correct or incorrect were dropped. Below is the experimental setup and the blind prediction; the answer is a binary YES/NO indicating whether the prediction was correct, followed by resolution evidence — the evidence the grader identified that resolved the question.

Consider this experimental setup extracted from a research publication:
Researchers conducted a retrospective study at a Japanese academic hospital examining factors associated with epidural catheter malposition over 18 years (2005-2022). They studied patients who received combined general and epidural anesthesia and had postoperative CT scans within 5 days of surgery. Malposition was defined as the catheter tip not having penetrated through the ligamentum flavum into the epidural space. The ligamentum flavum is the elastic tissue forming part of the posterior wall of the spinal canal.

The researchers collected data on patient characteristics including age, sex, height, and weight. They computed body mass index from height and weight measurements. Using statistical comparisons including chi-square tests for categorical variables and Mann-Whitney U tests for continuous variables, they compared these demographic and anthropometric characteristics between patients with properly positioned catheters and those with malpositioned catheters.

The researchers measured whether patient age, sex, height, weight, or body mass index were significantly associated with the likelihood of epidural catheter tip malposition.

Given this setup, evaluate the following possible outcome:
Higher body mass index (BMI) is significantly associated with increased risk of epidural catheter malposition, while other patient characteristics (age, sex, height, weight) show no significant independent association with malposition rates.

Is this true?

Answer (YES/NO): NO